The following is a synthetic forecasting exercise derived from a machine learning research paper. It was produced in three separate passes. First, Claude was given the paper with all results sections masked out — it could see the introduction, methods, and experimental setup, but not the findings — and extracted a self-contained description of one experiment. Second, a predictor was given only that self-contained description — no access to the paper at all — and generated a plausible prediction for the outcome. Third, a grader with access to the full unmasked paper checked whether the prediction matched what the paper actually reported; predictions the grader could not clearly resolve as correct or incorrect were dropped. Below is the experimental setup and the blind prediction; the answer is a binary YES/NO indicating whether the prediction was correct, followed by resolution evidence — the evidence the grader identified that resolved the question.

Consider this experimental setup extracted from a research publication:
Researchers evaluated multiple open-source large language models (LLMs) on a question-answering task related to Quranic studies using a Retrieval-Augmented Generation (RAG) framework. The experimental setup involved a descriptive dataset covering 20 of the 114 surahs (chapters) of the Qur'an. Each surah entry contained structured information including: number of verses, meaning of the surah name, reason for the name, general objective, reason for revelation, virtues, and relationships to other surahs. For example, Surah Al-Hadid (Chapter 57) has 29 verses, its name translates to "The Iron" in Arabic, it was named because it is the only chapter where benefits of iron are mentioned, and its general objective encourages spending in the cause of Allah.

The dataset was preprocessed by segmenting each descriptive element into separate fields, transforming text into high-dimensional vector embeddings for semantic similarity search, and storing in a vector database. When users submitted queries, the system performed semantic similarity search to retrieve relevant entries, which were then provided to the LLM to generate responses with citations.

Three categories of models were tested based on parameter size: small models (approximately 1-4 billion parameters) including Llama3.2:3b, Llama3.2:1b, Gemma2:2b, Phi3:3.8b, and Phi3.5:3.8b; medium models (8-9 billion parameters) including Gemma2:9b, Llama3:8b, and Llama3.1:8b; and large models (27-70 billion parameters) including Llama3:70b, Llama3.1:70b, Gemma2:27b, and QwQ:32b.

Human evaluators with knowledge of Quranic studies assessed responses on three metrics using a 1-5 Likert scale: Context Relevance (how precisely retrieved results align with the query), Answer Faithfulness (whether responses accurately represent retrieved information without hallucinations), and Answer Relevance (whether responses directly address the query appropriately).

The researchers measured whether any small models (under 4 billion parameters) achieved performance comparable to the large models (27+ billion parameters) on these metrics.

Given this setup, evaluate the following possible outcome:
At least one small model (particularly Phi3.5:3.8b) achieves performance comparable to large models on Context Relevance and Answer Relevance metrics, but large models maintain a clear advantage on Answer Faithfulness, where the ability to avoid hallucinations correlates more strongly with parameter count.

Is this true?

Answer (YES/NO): NO